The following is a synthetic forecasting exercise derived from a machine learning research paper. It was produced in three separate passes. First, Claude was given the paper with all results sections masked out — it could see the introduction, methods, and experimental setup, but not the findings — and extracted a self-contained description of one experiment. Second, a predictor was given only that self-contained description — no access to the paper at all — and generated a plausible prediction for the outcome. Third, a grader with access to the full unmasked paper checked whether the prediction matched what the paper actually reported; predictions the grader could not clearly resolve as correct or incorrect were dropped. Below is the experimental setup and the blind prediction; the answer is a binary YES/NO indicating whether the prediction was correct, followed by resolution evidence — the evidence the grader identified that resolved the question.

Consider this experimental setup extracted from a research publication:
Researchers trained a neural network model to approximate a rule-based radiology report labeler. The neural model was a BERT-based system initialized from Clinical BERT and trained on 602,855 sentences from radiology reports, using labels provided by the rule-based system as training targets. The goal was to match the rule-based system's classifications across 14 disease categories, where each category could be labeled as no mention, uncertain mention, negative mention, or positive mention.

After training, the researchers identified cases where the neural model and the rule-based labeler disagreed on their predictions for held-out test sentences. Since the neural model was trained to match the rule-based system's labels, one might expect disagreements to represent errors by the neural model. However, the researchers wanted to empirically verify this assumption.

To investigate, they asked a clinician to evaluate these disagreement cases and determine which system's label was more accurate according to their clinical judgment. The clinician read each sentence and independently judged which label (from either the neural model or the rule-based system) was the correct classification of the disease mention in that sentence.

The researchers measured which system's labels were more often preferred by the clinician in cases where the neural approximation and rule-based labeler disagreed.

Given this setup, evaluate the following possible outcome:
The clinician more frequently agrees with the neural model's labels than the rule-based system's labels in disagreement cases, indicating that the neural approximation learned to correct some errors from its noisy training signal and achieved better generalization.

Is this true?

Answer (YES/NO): YES